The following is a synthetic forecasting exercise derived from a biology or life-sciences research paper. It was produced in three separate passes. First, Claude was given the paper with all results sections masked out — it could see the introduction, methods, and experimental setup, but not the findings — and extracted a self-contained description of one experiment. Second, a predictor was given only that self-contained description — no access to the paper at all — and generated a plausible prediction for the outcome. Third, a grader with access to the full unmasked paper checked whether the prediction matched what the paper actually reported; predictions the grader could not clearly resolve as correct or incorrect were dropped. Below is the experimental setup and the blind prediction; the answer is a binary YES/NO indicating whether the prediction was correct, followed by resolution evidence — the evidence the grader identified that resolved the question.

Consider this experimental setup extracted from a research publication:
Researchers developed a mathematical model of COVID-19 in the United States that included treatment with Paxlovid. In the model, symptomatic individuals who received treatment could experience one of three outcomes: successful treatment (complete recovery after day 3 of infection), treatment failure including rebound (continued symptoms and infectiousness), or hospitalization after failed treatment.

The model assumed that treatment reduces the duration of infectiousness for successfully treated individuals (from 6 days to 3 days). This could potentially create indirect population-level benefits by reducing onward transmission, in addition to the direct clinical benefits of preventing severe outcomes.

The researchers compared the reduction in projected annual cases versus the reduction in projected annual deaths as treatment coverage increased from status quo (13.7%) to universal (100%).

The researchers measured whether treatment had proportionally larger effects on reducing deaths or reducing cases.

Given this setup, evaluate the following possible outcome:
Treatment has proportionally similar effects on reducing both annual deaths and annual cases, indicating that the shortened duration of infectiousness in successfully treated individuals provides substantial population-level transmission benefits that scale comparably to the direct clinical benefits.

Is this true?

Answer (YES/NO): NO